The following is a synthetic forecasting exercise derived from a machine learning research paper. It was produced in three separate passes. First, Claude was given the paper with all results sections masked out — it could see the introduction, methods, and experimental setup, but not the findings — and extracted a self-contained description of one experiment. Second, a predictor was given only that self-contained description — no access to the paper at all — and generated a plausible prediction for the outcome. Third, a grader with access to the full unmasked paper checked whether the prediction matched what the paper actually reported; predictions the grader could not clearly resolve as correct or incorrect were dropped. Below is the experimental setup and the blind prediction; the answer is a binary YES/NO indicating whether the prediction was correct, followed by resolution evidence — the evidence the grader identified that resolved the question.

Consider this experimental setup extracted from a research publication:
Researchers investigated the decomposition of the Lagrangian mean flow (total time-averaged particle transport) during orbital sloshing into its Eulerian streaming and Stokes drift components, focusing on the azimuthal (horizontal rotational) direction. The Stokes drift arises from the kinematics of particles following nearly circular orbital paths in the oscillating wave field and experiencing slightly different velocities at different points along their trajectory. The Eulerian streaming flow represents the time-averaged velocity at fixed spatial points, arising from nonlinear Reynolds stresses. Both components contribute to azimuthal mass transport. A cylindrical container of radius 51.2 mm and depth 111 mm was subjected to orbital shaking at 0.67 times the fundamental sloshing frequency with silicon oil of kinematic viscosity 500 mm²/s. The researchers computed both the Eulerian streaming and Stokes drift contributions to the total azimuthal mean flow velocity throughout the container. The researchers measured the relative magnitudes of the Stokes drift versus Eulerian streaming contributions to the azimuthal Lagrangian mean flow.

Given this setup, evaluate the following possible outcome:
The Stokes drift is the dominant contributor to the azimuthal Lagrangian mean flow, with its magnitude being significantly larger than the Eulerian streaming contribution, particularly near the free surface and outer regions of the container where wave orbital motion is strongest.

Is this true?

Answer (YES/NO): NO